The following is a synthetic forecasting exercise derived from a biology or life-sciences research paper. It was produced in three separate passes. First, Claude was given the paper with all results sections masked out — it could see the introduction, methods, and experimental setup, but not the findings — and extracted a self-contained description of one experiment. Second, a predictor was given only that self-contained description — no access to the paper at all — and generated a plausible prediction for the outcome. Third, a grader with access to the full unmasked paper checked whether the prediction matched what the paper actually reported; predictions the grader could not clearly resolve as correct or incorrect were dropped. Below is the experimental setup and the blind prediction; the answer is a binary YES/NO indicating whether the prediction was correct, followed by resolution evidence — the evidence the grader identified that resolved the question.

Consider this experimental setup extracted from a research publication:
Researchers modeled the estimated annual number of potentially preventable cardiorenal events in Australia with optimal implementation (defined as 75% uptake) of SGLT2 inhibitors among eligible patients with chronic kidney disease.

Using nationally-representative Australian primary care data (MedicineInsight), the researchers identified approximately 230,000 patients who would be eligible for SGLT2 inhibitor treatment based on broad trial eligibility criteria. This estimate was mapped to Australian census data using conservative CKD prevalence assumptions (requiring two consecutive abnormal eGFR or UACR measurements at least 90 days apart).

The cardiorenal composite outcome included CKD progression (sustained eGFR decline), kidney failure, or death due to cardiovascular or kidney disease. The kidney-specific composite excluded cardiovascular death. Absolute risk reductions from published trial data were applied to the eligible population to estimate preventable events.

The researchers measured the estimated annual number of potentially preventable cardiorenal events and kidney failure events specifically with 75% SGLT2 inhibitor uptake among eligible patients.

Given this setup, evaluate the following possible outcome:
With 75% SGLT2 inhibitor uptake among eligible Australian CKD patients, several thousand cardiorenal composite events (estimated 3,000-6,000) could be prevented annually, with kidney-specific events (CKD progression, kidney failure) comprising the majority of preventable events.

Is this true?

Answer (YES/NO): YES